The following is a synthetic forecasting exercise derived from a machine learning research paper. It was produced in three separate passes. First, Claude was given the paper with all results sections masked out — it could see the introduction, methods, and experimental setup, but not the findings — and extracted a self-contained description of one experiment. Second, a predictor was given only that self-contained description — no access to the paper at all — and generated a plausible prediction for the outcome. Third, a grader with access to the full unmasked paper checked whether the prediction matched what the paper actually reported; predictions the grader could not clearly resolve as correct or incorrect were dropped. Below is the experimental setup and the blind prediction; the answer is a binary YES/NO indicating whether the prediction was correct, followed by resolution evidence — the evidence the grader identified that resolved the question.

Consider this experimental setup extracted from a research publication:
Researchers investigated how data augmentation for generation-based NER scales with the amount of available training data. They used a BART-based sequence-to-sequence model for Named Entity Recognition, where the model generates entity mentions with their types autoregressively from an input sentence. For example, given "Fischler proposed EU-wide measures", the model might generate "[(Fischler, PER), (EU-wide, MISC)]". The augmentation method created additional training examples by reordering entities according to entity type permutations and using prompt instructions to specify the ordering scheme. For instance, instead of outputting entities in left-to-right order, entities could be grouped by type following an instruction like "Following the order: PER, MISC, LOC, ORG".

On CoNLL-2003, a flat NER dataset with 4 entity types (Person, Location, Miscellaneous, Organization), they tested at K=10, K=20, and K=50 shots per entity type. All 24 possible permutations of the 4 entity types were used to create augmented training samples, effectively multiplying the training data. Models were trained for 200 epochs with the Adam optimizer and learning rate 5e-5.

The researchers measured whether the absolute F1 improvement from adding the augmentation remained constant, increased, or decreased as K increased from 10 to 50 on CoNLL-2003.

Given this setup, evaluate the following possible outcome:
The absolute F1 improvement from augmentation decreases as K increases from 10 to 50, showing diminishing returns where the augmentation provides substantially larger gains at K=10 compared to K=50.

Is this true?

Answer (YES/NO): YES